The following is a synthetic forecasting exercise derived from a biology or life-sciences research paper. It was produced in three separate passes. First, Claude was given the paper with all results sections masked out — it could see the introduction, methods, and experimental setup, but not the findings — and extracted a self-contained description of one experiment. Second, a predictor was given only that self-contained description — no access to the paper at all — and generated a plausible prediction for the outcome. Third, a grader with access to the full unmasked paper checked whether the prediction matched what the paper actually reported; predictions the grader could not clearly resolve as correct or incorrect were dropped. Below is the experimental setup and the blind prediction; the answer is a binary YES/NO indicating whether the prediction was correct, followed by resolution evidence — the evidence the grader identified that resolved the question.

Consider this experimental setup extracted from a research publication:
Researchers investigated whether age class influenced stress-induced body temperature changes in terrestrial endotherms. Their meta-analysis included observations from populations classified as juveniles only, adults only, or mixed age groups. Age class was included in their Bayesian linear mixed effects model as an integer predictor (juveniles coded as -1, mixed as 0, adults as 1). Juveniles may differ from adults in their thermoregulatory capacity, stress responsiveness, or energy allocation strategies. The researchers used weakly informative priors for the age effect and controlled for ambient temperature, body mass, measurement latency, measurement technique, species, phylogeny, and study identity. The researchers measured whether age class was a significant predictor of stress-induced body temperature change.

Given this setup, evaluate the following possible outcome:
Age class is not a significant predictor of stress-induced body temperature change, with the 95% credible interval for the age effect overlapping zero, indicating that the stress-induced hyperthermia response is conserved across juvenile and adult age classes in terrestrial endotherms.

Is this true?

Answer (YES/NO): NO